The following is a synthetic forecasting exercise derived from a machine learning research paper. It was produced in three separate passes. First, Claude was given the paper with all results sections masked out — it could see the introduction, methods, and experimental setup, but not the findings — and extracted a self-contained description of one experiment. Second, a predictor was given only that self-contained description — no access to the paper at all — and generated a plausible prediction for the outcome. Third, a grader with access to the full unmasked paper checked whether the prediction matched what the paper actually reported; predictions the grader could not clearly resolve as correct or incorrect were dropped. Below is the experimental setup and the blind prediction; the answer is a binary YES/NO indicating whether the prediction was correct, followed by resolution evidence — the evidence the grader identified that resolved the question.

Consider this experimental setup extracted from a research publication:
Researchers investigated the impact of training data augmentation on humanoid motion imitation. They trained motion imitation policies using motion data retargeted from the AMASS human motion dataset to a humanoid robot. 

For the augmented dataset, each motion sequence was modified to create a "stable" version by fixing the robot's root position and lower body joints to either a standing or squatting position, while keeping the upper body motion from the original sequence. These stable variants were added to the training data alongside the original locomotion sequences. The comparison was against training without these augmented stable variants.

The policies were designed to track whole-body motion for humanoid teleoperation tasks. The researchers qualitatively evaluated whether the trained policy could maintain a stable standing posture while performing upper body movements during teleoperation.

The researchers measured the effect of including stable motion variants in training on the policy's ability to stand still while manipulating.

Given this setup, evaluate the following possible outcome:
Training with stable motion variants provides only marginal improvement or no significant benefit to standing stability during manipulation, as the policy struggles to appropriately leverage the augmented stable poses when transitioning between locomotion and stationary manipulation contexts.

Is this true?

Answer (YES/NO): NO